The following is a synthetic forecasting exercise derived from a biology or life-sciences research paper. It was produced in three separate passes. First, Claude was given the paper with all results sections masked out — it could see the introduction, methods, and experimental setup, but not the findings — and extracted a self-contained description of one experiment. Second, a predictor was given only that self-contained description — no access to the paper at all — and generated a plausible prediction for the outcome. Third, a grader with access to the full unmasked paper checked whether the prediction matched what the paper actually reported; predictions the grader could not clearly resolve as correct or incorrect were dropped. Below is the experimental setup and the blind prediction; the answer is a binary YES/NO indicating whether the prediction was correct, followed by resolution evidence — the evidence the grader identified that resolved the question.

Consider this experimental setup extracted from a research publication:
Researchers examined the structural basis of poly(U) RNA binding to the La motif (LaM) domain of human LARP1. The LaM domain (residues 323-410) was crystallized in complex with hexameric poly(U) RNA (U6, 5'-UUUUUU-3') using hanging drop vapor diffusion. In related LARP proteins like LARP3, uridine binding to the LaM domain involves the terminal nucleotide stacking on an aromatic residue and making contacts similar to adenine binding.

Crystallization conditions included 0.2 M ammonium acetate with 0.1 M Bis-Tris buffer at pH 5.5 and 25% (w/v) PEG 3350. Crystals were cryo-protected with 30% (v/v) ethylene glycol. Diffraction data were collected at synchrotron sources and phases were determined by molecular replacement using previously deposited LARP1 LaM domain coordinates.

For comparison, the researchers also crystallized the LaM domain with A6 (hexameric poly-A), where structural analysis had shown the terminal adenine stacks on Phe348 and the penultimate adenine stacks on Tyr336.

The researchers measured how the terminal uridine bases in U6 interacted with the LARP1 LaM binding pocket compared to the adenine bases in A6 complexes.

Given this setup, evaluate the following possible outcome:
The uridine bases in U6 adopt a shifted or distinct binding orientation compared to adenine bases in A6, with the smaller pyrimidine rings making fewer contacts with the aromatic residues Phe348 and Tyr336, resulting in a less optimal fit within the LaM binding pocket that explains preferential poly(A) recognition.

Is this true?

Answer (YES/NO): NO